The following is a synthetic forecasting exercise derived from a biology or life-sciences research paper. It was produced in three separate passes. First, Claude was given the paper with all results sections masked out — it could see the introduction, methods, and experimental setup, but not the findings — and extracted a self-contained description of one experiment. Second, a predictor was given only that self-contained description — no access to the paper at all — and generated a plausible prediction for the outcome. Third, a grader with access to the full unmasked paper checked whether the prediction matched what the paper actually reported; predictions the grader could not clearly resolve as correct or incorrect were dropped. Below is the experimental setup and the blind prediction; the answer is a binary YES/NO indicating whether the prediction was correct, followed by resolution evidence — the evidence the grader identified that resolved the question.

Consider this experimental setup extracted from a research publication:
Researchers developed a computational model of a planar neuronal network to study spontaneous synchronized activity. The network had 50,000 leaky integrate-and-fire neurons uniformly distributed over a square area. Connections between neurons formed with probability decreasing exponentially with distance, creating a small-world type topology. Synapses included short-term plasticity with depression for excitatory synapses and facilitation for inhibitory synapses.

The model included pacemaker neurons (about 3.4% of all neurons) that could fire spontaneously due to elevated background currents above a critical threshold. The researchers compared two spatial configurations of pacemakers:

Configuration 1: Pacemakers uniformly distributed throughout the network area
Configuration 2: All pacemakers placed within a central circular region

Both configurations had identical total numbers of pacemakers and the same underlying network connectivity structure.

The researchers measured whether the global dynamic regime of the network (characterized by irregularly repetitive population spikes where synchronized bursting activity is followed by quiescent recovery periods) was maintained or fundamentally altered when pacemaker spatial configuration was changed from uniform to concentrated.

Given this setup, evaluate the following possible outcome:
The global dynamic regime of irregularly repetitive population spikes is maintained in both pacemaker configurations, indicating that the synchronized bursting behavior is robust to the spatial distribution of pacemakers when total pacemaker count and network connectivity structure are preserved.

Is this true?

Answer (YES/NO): YES